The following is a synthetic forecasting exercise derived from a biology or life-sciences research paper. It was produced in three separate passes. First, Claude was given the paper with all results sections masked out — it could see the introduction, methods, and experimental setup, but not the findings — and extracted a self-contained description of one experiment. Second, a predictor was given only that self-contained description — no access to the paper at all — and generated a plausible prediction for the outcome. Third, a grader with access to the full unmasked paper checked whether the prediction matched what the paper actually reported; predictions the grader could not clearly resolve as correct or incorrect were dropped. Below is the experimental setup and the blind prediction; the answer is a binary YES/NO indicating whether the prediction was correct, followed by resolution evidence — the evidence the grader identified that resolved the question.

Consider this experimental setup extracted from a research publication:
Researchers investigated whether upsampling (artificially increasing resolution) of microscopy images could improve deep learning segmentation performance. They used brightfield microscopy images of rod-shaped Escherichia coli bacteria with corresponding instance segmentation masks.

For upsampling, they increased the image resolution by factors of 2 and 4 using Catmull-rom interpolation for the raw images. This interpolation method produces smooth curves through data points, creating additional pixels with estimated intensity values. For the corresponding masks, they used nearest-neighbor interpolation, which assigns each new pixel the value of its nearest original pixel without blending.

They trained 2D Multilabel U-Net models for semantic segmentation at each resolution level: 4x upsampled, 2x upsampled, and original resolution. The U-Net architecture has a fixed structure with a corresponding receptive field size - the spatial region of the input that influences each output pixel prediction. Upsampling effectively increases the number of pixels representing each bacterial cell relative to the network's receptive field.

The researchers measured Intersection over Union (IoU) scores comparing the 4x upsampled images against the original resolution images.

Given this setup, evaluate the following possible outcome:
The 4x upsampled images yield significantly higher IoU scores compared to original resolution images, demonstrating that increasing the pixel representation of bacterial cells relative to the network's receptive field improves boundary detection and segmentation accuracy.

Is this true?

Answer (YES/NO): NO